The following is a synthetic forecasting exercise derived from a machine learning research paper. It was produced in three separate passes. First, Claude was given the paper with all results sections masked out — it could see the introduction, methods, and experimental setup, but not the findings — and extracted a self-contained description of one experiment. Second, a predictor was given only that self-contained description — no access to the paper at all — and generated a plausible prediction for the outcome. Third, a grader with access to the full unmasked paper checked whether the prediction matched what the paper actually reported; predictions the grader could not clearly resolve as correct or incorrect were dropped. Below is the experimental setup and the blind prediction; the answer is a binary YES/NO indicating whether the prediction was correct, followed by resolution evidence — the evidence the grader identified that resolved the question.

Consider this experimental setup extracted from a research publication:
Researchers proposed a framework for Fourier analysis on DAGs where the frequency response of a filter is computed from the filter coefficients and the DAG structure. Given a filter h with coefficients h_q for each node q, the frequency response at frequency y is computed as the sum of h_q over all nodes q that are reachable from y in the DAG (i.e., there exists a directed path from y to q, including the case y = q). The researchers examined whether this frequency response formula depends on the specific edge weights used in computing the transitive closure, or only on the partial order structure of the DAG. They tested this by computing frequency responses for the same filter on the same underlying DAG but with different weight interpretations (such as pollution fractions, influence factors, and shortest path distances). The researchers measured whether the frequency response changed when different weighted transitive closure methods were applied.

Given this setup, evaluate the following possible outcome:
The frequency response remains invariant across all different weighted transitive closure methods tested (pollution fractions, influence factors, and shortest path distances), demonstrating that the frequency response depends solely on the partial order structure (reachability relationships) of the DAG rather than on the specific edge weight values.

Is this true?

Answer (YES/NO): YES